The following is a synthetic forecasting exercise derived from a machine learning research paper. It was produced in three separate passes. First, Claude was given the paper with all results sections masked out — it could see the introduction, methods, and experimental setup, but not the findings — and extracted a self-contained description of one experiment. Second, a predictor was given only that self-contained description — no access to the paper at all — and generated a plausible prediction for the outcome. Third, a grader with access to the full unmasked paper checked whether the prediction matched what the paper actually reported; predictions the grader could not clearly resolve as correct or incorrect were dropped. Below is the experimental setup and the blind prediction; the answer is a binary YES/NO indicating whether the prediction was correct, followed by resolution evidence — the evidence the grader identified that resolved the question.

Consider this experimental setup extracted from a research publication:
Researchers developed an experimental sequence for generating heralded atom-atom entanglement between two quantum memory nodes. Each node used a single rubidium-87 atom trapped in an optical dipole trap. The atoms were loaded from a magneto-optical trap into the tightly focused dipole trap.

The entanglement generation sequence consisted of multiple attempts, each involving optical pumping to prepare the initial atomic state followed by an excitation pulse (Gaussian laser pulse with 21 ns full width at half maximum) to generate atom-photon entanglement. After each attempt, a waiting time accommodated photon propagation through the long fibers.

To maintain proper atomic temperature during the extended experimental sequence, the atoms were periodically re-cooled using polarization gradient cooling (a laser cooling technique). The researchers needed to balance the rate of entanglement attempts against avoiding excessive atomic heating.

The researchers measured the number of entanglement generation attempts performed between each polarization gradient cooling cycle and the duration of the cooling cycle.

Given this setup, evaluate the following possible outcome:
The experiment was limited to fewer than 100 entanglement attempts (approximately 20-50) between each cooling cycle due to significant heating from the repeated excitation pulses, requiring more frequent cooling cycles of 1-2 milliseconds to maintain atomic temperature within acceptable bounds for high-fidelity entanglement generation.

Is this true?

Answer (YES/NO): NO